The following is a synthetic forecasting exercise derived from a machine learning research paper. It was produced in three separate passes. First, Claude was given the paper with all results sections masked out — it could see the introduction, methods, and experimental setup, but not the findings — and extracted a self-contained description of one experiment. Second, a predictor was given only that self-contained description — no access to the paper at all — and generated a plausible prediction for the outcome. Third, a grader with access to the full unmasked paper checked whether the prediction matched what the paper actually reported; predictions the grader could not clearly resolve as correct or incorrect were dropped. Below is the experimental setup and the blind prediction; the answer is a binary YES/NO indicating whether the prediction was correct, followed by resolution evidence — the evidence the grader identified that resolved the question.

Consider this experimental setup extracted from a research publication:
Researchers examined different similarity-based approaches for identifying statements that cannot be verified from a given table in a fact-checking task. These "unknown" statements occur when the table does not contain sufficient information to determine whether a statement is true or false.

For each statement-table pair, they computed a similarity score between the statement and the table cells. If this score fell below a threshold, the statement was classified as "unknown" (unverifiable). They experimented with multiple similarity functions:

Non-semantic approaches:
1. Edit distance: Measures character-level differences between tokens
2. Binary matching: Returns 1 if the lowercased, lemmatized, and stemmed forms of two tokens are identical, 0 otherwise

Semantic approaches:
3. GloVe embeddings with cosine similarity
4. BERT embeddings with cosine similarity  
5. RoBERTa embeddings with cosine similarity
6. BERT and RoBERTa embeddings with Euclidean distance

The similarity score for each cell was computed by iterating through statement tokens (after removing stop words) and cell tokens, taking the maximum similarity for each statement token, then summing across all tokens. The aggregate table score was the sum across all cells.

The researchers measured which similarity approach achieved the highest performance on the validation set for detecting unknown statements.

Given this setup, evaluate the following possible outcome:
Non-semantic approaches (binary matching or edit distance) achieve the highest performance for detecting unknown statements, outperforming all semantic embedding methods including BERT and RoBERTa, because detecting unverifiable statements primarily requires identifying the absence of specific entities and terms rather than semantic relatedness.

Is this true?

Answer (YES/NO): YES